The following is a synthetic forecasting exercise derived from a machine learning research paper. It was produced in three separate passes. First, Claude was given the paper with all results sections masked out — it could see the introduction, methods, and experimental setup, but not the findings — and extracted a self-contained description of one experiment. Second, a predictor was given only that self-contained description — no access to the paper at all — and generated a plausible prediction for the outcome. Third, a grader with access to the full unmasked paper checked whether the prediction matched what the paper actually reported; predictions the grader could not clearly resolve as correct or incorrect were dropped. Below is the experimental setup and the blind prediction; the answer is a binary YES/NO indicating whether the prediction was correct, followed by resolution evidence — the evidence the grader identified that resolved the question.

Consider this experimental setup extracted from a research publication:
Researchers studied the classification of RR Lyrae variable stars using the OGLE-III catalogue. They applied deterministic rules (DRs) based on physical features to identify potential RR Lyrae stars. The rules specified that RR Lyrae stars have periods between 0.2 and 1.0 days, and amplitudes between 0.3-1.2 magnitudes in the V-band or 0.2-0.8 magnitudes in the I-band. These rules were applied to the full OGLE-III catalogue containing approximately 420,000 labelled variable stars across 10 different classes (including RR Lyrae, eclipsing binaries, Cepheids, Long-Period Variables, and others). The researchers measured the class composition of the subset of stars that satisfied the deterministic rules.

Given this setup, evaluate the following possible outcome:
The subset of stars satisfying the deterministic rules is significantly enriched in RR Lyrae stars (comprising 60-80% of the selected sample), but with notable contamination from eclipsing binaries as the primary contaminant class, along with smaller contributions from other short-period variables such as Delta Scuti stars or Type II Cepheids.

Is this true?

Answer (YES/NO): YES